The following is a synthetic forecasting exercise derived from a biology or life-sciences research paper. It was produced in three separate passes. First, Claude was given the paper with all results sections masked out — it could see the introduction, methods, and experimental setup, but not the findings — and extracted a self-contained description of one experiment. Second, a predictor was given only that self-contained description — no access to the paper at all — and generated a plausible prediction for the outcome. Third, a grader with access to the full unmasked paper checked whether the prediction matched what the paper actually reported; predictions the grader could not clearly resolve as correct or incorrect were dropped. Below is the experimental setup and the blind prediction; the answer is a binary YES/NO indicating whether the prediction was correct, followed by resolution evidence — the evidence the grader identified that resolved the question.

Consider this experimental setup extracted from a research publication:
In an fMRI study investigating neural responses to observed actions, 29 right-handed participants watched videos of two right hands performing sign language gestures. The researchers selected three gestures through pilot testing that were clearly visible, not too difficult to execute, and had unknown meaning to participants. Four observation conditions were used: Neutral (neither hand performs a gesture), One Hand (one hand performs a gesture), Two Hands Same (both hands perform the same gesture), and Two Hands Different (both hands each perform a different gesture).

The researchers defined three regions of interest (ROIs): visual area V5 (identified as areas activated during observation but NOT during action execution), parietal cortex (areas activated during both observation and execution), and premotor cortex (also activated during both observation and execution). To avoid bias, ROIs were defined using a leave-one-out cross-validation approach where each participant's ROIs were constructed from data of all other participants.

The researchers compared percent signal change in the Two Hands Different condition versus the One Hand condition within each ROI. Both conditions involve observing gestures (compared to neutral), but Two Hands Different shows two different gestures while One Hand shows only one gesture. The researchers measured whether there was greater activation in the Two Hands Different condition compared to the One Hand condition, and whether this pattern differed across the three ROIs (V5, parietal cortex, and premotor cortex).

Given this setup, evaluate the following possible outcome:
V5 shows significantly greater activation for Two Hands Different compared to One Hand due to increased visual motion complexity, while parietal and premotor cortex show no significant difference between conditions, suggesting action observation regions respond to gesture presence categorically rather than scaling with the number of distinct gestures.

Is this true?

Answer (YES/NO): NO